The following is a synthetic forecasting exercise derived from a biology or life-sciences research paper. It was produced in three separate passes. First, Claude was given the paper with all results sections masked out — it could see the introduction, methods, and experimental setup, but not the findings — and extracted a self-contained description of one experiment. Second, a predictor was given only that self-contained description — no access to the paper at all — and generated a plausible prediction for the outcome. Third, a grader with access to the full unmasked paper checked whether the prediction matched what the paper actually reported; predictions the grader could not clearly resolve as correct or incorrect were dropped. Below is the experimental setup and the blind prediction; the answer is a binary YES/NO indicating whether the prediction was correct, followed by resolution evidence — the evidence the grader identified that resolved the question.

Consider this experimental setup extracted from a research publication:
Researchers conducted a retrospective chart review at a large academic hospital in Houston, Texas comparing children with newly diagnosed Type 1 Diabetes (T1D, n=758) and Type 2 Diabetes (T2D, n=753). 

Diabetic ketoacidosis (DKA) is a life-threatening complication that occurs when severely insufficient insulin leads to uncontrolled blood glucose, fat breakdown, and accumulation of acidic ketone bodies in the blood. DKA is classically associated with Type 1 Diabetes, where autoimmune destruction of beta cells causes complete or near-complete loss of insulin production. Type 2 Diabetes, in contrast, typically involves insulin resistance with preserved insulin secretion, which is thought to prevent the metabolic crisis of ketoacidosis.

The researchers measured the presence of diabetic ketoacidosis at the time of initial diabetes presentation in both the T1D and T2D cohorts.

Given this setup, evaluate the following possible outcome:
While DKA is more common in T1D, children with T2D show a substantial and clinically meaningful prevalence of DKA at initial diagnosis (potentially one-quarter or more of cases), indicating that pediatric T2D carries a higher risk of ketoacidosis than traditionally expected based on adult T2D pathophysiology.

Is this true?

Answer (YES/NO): NO